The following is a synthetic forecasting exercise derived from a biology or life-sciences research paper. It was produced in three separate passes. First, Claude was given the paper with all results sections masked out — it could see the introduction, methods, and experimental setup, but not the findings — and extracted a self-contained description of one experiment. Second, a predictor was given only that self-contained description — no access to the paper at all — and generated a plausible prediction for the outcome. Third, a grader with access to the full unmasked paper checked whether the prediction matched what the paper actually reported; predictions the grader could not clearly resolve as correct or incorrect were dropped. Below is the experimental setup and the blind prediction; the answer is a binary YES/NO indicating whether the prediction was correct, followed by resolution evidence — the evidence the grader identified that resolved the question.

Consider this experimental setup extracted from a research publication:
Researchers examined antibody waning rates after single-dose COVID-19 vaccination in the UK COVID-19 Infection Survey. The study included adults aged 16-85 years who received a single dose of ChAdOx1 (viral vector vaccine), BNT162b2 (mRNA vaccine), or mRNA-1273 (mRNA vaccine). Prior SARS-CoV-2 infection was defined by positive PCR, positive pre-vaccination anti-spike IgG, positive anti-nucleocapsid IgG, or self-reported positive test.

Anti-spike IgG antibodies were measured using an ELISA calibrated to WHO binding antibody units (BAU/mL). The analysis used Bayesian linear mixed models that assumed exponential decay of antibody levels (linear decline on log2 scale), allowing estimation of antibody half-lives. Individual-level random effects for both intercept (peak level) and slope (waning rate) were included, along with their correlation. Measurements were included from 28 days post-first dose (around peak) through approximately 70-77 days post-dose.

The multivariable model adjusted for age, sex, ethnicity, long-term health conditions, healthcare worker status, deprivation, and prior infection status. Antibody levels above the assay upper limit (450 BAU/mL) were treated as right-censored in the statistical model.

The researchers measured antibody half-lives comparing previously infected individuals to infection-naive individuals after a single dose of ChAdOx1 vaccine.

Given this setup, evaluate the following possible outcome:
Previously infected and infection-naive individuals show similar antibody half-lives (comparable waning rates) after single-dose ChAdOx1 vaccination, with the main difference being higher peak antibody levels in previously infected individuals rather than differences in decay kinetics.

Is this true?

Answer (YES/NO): YES